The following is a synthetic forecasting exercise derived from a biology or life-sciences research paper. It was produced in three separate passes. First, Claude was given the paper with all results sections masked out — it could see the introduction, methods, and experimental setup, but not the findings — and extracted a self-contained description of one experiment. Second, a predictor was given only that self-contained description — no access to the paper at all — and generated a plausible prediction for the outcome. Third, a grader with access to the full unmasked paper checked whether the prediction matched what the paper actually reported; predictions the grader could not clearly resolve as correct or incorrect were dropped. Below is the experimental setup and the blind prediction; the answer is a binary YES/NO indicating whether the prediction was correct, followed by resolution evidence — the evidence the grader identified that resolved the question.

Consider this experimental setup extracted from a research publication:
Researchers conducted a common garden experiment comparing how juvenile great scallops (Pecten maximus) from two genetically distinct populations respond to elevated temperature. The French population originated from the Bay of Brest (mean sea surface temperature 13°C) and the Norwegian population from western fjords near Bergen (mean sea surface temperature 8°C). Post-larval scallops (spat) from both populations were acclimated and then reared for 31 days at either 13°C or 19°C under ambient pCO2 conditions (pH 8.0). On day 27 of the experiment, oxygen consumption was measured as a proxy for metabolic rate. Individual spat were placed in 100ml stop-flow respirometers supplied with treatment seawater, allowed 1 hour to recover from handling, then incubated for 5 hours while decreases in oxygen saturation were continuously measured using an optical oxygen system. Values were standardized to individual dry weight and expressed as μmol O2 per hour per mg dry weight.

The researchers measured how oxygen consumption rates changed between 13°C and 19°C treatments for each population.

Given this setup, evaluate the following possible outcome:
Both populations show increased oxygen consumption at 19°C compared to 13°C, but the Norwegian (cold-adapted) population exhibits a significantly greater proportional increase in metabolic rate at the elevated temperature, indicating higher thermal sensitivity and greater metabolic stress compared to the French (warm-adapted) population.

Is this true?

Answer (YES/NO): NO